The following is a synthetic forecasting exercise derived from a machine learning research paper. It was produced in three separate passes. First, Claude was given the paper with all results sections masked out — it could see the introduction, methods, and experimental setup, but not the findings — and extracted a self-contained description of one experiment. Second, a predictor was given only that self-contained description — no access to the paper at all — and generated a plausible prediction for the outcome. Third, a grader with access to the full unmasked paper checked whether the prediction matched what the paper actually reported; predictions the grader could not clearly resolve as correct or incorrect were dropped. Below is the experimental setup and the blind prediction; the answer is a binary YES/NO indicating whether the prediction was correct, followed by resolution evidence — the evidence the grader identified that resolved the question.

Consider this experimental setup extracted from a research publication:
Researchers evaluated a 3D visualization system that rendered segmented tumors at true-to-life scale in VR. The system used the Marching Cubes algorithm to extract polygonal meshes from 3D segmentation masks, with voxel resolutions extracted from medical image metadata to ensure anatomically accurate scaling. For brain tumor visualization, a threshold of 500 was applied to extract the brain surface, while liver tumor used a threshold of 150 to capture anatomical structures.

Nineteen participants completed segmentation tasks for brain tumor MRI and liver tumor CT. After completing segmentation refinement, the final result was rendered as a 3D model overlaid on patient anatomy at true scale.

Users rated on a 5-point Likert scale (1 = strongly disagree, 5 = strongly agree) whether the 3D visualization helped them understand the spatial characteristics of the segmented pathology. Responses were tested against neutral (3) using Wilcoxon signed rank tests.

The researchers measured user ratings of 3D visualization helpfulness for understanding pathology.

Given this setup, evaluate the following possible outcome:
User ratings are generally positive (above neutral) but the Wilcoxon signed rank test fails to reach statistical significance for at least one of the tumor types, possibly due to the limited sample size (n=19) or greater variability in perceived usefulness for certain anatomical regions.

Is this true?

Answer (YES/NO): NO